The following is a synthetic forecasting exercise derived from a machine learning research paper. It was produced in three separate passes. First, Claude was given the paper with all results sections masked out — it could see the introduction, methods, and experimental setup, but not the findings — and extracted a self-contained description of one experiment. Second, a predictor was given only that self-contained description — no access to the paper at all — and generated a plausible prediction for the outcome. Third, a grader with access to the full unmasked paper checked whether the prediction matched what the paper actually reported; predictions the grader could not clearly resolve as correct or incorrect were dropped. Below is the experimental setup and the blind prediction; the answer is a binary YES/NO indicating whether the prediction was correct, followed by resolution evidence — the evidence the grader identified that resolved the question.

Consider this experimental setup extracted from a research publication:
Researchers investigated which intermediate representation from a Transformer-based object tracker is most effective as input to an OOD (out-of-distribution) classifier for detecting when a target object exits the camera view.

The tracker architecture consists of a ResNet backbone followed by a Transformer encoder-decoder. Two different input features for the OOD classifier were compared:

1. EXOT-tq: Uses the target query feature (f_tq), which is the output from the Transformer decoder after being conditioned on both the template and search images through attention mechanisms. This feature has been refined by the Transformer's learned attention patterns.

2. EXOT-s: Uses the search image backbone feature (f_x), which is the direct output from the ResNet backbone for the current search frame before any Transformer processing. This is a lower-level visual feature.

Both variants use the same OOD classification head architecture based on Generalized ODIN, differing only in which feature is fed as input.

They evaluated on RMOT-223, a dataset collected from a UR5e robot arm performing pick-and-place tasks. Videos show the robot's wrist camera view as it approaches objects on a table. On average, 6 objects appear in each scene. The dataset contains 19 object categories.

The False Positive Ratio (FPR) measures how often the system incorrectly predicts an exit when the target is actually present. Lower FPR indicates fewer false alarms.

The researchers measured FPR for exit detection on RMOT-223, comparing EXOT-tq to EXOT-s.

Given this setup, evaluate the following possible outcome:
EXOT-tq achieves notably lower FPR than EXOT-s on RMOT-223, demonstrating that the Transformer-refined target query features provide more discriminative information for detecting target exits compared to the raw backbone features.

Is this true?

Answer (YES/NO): NO